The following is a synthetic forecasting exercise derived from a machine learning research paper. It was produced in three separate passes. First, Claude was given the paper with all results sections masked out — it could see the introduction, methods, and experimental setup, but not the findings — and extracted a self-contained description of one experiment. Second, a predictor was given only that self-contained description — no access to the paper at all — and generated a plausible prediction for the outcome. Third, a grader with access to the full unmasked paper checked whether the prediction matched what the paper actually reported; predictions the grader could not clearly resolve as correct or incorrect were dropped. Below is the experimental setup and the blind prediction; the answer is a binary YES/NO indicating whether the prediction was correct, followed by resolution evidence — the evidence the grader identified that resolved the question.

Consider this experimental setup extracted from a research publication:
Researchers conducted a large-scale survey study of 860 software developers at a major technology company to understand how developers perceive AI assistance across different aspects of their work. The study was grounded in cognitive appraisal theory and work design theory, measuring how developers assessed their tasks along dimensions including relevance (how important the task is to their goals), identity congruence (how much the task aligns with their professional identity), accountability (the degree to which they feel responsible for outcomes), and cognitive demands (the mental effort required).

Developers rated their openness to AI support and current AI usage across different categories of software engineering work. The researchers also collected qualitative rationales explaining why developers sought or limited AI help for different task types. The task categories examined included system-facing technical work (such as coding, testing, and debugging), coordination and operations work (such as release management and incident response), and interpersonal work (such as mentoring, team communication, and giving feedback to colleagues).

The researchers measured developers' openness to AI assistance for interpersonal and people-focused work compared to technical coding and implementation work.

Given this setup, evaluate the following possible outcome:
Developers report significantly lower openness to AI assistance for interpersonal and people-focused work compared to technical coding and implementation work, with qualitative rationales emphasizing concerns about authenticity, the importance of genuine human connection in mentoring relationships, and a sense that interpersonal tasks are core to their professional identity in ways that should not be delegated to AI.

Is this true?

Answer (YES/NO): YES